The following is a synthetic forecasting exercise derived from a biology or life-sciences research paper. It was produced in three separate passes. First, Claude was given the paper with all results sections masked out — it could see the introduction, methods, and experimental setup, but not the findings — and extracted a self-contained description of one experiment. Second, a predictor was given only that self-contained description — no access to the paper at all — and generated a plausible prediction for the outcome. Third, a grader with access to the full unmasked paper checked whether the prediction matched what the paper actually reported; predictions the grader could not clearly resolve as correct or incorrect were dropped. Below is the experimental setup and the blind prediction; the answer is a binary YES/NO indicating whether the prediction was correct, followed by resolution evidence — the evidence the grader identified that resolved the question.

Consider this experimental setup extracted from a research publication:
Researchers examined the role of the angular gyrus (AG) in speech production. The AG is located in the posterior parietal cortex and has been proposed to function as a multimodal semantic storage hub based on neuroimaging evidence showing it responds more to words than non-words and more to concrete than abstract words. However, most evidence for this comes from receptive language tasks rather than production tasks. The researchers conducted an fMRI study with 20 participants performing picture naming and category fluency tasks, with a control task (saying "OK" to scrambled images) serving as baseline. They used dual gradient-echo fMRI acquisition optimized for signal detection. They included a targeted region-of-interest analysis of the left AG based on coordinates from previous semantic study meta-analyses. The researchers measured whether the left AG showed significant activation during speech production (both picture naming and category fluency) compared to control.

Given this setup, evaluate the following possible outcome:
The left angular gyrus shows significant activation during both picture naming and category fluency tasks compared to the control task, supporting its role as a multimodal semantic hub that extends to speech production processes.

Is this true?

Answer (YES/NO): NO